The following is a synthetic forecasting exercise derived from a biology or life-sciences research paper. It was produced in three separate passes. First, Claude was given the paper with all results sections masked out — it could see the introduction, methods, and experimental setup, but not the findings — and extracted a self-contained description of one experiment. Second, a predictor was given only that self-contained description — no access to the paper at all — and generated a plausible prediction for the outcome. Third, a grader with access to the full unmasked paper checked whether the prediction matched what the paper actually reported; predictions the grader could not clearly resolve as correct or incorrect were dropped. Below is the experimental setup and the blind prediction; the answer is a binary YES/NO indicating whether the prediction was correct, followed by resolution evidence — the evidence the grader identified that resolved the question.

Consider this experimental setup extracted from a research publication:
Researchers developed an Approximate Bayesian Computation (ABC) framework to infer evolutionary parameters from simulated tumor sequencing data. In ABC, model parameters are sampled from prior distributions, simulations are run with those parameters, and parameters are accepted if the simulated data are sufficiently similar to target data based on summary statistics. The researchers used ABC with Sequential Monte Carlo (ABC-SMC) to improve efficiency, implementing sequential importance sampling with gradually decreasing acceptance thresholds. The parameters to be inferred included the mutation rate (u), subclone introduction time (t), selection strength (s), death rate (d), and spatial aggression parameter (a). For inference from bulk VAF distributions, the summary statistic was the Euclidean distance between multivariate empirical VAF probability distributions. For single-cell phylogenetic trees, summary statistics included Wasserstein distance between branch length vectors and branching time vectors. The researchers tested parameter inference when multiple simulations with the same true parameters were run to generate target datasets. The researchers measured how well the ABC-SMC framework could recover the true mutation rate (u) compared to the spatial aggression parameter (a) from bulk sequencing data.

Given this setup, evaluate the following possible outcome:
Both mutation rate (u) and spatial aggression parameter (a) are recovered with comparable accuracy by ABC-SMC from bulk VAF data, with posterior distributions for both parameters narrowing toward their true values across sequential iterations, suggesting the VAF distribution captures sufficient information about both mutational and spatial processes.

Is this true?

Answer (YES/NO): NO